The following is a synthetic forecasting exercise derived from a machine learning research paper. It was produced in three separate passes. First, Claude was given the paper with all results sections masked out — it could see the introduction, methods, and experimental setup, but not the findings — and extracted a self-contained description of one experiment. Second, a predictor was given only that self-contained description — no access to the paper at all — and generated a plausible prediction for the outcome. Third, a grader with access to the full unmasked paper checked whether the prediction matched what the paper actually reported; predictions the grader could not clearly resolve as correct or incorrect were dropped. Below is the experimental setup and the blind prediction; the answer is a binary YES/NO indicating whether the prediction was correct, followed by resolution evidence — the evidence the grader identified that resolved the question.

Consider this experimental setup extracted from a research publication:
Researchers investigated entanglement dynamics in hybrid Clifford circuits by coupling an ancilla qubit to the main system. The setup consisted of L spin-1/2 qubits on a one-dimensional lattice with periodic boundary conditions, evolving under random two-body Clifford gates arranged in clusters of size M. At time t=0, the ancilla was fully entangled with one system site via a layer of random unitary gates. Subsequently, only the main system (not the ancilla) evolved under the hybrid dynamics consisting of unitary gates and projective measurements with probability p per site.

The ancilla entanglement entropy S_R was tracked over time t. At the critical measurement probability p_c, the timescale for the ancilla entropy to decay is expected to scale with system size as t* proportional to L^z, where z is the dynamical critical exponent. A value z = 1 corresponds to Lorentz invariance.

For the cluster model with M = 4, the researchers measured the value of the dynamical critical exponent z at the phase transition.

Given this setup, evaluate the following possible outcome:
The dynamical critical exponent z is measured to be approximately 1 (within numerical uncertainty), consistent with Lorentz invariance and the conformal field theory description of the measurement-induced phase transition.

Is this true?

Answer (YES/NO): YES